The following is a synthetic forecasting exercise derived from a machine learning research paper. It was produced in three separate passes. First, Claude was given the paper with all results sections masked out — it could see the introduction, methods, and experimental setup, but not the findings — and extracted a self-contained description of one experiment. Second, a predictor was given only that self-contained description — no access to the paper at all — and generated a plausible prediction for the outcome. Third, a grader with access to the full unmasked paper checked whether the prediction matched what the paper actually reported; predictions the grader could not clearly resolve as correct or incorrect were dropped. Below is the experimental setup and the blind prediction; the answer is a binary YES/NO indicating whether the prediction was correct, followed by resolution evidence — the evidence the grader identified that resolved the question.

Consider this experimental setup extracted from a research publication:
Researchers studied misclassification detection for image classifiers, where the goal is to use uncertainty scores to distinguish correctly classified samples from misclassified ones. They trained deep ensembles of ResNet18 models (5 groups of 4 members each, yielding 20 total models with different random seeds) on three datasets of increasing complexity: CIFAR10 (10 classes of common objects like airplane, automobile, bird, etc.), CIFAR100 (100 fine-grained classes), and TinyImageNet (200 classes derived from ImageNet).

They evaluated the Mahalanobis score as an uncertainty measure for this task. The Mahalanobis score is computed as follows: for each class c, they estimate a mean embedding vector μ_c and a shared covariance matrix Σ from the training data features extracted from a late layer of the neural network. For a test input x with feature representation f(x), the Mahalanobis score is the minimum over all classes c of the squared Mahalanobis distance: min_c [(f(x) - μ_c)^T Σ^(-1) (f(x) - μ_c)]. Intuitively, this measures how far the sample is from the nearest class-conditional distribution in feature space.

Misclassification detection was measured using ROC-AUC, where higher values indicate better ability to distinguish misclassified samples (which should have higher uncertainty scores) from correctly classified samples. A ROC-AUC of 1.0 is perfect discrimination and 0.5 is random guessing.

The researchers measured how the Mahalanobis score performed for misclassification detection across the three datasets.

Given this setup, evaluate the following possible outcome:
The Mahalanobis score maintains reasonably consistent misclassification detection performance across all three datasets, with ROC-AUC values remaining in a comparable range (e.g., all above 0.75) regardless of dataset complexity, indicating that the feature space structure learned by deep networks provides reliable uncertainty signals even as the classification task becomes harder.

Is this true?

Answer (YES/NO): NO